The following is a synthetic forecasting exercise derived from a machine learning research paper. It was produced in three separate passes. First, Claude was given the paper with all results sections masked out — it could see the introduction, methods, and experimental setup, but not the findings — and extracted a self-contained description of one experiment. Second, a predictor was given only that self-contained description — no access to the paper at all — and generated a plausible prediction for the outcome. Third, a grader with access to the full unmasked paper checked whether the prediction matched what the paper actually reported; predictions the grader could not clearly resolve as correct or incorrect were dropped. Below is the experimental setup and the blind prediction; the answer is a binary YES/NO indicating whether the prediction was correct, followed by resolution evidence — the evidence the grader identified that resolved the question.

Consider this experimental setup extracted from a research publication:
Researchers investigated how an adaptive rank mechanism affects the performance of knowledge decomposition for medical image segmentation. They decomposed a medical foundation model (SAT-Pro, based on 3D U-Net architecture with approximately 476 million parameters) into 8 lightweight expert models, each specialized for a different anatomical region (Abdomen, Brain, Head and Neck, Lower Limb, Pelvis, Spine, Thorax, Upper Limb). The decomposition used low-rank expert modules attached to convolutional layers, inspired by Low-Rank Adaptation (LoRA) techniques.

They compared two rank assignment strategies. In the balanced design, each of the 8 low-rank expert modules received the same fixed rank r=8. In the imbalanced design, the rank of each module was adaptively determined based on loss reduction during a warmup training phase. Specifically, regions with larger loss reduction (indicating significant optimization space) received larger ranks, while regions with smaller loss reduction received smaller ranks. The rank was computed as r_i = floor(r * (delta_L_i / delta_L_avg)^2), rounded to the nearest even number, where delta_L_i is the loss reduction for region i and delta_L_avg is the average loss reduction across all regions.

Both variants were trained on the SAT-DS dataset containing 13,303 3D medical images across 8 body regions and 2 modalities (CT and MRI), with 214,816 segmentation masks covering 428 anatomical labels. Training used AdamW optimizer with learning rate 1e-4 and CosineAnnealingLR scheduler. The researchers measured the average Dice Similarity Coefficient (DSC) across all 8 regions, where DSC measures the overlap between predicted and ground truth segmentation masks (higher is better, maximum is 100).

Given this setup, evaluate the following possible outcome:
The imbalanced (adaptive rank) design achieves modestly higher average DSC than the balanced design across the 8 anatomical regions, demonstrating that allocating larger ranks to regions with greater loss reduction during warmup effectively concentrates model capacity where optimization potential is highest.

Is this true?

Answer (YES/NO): YES